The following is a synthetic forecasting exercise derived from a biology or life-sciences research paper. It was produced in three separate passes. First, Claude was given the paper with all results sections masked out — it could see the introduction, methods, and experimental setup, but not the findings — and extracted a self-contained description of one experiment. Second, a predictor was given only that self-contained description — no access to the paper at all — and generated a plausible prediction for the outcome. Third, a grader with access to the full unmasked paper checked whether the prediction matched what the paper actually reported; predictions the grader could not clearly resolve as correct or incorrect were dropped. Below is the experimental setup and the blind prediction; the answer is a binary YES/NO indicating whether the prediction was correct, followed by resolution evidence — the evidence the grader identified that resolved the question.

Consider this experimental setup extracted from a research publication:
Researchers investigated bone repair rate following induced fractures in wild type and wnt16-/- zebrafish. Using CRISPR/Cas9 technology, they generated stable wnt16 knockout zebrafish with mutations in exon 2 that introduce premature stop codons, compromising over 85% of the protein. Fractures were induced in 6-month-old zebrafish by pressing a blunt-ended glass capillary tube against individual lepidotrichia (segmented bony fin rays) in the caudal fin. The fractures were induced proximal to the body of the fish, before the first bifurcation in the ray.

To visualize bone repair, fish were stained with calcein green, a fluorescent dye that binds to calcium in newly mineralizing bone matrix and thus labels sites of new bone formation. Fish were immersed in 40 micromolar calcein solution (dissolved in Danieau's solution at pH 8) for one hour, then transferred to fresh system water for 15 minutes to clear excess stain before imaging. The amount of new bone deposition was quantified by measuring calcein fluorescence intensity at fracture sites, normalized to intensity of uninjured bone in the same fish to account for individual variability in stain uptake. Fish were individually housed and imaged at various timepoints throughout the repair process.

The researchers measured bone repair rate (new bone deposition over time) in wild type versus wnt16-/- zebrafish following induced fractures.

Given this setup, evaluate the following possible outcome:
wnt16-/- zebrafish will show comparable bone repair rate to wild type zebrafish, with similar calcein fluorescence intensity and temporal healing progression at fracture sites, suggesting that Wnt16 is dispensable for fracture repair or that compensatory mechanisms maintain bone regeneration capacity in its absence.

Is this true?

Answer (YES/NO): NO